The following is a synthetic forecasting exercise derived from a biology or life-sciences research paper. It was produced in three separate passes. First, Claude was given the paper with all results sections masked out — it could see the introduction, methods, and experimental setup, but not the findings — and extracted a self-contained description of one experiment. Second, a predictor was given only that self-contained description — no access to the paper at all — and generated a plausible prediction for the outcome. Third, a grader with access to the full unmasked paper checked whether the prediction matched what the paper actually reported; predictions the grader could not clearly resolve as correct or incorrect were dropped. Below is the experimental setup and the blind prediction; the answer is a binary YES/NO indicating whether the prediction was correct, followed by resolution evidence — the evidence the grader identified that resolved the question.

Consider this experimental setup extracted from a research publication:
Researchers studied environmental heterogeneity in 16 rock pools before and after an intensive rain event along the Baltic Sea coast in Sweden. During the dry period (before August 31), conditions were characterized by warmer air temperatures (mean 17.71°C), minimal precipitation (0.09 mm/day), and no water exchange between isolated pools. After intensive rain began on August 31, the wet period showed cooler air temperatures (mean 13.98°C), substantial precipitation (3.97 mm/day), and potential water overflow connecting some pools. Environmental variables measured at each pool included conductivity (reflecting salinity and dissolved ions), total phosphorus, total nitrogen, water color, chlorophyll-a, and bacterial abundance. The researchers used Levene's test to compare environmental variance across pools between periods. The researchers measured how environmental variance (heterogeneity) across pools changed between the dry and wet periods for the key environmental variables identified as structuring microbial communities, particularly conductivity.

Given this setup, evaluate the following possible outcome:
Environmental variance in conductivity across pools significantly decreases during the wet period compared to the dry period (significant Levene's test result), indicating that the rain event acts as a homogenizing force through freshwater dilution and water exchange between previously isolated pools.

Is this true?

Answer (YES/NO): NO